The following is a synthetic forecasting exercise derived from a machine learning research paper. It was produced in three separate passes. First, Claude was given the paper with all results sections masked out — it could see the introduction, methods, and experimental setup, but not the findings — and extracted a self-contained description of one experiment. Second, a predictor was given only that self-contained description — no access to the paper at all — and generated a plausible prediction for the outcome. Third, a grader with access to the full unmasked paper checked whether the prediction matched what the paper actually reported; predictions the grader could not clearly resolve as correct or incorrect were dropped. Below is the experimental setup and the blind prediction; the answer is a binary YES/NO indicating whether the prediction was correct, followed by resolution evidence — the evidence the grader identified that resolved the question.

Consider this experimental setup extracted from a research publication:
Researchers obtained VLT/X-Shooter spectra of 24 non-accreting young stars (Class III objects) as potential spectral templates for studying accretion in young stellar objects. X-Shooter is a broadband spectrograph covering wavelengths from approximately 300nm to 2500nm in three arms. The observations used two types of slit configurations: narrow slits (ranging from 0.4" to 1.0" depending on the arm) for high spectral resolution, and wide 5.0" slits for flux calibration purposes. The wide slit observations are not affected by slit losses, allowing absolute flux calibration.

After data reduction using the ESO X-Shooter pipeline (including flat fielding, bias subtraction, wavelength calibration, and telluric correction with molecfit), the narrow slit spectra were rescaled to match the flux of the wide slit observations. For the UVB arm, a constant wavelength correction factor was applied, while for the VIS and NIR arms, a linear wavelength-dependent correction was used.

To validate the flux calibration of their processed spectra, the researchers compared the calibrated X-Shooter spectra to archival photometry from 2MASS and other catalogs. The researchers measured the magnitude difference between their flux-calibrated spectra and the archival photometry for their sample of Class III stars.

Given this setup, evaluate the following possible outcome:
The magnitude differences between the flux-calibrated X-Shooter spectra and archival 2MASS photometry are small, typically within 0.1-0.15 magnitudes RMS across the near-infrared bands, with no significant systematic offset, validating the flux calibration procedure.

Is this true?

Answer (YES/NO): NO